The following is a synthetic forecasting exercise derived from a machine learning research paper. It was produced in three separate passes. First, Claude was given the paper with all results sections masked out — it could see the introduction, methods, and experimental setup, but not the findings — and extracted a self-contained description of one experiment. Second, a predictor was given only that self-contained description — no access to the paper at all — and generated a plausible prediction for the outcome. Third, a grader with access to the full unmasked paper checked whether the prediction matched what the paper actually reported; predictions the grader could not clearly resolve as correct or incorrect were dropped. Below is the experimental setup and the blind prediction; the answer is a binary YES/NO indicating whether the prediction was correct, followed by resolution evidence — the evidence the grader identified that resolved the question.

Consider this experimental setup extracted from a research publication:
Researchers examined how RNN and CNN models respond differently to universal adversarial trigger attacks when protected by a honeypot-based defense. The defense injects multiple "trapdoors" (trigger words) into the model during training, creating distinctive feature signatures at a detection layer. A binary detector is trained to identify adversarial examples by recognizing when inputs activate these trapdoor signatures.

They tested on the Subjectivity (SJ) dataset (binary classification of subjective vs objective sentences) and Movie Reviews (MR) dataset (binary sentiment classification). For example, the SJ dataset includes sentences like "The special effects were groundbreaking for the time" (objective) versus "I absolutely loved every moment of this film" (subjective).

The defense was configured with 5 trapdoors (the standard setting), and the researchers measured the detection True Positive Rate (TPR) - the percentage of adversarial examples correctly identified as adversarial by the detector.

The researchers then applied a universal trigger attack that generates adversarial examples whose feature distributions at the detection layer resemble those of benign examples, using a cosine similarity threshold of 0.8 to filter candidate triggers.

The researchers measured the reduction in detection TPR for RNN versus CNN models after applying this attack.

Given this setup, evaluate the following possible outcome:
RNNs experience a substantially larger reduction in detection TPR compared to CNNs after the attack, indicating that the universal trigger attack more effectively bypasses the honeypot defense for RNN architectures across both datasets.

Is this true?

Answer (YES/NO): NO